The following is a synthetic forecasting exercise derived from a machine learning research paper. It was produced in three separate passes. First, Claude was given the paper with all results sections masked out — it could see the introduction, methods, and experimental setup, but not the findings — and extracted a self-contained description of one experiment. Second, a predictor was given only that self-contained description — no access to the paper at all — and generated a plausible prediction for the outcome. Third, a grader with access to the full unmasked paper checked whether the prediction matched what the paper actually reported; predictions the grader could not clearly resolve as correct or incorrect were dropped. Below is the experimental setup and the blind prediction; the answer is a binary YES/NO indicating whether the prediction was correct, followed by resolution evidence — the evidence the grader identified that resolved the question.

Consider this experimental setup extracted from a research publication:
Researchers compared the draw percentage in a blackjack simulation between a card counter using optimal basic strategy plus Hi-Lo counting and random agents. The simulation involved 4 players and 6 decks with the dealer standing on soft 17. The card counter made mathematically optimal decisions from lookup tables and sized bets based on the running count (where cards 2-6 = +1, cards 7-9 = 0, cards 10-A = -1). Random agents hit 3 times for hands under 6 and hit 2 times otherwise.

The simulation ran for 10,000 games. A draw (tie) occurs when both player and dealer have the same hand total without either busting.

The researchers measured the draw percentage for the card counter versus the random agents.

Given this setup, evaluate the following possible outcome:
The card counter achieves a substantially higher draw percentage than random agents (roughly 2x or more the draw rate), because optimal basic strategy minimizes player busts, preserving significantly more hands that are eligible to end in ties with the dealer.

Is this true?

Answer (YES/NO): NO